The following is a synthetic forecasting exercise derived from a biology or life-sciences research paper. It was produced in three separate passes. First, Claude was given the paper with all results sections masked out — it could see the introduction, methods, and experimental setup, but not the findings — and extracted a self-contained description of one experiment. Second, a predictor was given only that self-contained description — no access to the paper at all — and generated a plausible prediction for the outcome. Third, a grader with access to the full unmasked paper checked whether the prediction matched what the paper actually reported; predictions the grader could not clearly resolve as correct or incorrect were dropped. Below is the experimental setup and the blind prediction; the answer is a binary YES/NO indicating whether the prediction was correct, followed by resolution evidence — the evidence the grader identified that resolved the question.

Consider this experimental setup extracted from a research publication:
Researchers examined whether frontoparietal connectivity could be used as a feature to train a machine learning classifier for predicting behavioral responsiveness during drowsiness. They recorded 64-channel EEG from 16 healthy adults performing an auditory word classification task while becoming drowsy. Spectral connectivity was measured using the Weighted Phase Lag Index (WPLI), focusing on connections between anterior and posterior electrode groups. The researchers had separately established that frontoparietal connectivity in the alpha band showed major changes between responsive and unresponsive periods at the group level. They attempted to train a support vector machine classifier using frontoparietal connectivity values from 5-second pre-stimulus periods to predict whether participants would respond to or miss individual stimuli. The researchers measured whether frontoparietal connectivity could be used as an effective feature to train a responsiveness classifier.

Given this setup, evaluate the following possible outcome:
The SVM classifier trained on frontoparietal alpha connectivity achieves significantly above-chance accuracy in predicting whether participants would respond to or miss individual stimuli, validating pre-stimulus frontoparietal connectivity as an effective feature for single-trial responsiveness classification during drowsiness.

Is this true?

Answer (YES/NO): NO